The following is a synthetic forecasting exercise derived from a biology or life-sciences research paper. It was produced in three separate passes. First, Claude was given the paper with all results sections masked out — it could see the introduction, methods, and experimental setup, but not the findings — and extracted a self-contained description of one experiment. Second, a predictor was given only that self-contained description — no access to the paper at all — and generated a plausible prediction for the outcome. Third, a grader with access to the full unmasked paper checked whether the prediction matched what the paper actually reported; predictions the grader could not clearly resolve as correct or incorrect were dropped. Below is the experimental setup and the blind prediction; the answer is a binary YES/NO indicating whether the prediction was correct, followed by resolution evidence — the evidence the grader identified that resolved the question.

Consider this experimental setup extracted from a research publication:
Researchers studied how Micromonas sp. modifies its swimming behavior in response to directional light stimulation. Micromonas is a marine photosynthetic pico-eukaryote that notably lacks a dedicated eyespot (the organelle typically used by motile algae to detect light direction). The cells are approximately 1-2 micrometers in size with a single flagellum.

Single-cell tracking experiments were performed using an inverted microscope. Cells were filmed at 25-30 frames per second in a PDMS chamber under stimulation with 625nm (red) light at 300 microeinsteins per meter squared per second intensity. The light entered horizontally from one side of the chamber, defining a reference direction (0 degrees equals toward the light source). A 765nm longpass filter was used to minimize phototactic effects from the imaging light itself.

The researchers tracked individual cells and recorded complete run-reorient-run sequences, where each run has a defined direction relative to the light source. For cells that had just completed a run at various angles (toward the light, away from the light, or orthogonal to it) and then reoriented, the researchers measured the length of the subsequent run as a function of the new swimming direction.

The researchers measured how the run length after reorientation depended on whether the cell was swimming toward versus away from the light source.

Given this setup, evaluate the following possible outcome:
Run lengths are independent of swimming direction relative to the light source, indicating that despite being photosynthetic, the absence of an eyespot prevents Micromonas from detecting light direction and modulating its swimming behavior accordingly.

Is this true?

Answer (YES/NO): NO